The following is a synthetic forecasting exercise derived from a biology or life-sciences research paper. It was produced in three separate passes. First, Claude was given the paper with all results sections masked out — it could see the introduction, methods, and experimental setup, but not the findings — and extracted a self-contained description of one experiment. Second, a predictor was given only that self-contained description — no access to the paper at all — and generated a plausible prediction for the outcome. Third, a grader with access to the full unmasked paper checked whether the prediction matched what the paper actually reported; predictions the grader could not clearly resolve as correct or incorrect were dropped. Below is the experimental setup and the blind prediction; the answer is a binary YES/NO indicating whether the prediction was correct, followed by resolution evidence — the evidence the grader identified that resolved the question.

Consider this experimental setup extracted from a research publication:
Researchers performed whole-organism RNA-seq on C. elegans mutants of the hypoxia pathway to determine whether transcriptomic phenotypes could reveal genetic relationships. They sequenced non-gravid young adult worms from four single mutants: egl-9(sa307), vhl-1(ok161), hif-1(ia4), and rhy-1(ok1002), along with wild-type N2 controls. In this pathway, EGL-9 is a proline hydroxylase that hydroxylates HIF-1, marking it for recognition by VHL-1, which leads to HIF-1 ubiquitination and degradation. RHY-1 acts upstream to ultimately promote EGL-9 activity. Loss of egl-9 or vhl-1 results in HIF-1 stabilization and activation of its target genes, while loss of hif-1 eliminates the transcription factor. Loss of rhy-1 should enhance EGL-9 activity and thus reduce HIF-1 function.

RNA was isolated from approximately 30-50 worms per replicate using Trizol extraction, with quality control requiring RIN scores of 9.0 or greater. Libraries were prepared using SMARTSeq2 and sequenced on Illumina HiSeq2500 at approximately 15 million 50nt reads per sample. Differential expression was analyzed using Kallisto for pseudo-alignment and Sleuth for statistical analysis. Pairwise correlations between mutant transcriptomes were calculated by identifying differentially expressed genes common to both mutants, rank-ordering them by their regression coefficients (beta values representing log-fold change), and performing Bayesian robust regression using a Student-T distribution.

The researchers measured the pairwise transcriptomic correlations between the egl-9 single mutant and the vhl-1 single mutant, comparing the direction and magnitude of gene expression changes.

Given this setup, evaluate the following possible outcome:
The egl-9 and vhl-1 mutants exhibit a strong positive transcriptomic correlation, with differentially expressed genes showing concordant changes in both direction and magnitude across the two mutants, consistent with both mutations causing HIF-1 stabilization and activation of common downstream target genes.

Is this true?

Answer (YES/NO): NO